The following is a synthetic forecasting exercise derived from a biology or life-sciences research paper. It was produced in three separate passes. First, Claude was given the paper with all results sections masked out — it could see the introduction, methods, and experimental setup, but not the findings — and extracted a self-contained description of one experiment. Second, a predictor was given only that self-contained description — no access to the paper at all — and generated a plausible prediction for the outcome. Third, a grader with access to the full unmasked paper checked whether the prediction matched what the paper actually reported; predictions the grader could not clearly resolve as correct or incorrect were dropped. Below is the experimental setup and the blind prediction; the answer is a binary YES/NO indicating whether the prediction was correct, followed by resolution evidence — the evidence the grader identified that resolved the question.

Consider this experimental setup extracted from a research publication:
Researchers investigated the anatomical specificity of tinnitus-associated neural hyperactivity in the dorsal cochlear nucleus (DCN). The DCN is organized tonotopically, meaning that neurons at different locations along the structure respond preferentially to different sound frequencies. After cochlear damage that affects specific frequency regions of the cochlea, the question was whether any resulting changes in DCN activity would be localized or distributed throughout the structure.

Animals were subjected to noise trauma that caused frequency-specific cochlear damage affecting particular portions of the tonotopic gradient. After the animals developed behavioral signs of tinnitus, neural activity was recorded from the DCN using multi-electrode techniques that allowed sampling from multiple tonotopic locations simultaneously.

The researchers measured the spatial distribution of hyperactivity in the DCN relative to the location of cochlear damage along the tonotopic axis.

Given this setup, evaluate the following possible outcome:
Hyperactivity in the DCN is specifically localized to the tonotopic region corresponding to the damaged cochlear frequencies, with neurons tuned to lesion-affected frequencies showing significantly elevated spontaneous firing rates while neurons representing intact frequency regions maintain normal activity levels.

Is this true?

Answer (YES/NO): YES